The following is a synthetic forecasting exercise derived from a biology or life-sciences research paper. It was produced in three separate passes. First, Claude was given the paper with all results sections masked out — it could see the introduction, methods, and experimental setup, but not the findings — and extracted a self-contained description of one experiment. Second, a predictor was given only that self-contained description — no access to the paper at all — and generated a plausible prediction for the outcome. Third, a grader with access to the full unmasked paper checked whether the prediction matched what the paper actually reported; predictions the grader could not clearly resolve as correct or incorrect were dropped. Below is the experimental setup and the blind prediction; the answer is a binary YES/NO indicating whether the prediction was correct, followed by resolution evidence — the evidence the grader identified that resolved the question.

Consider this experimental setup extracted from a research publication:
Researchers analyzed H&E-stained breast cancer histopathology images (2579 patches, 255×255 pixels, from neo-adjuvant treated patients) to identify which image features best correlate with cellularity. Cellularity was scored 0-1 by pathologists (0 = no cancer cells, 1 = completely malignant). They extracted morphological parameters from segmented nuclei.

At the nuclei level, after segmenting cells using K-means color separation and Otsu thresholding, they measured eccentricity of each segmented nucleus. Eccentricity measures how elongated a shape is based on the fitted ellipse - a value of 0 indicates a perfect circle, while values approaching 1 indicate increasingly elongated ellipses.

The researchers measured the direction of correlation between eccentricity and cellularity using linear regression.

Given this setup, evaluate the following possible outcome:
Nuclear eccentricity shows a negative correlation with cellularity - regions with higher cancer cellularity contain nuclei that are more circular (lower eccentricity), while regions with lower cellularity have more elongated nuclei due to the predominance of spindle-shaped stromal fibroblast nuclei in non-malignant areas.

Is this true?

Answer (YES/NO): YES